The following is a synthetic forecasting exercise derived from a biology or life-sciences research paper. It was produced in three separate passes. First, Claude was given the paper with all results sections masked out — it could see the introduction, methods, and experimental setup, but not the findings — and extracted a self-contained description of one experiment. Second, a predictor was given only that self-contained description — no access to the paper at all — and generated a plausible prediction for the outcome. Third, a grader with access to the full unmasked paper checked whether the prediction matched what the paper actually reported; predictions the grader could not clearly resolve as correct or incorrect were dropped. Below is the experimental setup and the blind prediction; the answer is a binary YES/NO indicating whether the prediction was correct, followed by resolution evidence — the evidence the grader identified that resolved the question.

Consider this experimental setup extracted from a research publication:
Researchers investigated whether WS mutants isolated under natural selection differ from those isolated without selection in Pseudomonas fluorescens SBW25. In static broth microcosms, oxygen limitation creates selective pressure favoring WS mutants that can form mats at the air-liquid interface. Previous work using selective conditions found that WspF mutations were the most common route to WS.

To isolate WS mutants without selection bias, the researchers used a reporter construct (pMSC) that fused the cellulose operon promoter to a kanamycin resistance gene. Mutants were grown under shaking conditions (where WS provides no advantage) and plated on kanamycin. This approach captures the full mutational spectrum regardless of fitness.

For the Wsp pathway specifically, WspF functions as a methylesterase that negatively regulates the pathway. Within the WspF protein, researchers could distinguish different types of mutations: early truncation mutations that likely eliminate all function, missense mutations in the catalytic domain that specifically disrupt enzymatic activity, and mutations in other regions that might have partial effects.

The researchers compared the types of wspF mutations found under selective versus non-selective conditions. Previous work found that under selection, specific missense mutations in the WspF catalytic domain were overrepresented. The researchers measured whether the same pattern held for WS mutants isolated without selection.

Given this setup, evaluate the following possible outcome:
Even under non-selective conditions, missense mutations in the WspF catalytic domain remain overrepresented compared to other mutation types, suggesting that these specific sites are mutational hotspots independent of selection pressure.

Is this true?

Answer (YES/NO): NO